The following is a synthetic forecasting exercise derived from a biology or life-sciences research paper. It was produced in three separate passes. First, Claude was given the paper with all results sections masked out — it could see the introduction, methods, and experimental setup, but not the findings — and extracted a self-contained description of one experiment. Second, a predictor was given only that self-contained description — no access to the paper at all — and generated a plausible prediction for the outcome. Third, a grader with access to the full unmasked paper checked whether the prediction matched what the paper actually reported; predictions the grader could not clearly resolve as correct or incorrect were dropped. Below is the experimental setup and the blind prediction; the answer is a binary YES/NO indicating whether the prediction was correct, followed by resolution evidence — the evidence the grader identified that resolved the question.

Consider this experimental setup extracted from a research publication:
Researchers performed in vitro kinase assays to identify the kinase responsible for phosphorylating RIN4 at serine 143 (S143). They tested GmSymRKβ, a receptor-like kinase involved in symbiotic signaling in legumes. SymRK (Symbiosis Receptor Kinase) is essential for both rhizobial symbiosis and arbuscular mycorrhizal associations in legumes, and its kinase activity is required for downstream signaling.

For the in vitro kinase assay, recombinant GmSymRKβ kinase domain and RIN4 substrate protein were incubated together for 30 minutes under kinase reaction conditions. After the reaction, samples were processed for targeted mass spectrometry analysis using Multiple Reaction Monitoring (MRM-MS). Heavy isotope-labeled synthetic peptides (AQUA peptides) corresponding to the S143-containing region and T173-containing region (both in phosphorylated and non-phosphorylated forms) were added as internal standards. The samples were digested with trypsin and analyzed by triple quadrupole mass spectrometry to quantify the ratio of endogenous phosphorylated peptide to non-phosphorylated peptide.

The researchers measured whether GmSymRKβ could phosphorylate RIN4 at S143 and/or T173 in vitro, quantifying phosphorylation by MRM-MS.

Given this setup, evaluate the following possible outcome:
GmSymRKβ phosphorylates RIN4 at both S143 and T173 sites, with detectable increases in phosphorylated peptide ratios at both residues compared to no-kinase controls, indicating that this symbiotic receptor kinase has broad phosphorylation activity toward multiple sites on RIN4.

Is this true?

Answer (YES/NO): NO